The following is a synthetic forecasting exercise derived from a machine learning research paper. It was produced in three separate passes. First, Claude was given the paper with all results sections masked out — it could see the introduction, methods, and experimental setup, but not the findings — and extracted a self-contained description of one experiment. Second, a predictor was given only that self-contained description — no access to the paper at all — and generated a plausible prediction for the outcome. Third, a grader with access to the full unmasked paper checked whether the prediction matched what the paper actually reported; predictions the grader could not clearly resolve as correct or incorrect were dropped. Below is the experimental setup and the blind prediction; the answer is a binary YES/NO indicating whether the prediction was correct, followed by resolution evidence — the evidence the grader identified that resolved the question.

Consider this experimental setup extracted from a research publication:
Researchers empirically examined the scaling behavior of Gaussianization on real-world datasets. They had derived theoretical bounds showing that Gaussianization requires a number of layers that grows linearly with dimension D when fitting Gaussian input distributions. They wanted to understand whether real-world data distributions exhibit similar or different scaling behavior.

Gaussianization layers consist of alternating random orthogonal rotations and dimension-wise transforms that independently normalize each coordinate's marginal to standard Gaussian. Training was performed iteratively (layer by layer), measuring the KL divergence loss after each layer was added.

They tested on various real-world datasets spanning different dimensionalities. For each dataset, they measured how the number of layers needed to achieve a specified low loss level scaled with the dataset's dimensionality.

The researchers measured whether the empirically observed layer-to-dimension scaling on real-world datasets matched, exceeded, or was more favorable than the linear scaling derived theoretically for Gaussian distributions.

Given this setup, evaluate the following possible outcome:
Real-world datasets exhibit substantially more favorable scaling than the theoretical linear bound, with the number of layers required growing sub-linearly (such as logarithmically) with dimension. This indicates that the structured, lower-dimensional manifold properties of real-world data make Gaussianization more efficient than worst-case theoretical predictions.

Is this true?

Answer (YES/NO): NO